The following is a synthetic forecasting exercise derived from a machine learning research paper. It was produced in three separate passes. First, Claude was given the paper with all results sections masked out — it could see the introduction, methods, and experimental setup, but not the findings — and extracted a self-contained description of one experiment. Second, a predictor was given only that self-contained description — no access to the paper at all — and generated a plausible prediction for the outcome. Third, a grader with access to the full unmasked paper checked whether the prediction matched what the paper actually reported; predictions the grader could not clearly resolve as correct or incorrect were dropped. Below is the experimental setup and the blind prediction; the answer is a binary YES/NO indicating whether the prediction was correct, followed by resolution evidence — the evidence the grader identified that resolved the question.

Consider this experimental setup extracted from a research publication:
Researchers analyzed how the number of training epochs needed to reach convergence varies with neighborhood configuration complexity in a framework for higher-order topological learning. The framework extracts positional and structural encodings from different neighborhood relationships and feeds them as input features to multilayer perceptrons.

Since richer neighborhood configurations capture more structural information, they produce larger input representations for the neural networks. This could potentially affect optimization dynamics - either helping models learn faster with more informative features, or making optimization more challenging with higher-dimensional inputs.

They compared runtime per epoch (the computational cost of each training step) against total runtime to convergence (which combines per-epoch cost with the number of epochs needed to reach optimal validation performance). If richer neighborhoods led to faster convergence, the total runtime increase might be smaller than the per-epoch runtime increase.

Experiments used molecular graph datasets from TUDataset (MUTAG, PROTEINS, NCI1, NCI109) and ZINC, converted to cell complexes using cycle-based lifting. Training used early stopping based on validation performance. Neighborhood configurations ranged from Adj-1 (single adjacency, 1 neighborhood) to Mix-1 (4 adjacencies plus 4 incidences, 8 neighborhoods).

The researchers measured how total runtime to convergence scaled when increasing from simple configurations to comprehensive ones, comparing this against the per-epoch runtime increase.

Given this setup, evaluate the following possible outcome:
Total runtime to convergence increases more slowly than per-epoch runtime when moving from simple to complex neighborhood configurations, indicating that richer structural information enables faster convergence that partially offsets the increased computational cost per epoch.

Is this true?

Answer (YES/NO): NO